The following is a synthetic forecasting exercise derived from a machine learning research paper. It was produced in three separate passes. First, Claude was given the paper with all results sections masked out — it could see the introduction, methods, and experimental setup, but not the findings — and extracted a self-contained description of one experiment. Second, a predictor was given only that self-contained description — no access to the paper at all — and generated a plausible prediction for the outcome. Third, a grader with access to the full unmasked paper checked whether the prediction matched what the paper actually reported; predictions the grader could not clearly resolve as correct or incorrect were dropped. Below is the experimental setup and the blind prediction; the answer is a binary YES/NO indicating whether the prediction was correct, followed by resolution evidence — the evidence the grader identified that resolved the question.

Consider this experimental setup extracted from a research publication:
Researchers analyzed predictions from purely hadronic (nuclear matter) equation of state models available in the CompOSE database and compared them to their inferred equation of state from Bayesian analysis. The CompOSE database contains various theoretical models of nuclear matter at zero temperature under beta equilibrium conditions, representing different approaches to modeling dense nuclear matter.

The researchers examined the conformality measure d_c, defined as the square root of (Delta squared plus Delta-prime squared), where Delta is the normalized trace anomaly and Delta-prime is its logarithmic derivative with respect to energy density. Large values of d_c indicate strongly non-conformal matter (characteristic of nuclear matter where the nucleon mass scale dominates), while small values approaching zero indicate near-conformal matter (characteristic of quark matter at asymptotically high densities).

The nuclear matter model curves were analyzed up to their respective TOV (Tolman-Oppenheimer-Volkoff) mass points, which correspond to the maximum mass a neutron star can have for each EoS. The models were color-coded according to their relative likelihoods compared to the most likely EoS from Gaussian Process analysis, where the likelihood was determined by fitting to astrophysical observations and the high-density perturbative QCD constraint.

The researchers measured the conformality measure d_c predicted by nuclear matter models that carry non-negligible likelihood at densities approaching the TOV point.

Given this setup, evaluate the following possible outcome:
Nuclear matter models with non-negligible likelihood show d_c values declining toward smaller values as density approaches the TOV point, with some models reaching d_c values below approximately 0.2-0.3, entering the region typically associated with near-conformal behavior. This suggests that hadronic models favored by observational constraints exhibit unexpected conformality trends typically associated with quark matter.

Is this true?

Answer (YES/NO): NO